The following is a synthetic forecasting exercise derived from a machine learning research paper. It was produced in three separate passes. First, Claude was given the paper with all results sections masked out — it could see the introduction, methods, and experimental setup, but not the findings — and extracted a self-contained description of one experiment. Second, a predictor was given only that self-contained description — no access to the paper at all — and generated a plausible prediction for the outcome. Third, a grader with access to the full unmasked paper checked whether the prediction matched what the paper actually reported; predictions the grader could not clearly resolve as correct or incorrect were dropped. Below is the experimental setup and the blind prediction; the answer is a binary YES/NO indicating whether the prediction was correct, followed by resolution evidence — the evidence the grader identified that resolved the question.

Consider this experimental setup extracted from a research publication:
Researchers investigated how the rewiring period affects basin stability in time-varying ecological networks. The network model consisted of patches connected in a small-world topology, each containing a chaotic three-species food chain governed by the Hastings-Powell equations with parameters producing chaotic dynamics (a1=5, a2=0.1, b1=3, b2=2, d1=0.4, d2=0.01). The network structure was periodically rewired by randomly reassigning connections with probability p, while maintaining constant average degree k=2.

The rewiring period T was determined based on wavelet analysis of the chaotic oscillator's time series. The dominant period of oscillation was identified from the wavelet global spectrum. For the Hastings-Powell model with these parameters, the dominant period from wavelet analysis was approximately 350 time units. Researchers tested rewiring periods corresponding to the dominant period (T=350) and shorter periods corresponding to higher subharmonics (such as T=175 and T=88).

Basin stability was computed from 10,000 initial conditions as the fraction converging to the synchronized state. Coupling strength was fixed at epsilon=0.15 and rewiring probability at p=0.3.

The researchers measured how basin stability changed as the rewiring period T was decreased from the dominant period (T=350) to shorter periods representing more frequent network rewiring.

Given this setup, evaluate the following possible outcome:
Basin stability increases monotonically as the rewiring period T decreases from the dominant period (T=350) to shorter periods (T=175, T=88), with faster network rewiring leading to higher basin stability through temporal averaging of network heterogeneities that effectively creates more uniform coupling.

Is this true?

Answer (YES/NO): YES